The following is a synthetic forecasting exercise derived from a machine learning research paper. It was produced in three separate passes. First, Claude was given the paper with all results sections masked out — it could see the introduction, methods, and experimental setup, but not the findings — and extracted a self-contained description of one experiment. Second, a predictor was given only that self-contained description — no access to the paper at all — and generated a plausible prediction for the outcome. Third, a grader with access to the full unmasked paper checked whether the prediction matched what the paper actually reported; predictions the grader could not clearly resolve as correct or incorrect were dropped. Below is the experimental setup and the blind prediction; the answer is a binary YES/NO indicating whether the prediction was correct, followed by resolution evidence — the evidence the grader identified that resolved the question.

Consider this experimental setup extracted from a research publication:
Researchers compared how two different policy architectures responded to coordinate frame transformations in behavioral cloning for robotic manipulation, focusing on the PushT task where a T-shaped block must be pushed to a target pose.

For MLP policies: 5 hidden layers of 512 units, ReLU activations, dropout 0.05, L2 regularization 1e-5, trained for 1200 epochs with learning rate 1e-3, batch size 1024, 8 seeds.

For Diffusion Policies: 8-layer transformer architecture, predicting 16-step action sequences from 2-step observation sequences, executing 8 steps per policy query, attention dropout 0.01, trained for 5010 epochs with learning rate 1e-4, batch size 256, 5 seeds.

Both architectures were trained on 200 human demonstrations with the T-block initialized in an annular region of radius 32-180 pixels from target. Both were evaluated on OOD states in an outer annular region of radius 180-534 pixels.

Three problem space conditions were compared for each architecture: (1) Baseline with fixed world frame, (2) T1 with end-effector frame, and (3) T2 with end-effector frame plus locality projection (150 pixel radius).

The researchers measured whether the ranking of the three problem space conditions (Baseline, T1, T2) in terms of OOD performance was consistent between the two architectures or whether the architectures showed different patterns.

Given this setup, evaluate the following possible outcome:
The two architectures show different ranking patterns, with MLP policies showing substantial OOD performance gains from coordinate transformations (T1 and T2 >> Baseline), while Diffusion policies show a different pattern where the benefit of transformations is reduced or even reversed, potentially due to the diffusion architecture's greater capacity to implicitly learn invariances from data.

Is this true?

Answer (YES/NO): NO